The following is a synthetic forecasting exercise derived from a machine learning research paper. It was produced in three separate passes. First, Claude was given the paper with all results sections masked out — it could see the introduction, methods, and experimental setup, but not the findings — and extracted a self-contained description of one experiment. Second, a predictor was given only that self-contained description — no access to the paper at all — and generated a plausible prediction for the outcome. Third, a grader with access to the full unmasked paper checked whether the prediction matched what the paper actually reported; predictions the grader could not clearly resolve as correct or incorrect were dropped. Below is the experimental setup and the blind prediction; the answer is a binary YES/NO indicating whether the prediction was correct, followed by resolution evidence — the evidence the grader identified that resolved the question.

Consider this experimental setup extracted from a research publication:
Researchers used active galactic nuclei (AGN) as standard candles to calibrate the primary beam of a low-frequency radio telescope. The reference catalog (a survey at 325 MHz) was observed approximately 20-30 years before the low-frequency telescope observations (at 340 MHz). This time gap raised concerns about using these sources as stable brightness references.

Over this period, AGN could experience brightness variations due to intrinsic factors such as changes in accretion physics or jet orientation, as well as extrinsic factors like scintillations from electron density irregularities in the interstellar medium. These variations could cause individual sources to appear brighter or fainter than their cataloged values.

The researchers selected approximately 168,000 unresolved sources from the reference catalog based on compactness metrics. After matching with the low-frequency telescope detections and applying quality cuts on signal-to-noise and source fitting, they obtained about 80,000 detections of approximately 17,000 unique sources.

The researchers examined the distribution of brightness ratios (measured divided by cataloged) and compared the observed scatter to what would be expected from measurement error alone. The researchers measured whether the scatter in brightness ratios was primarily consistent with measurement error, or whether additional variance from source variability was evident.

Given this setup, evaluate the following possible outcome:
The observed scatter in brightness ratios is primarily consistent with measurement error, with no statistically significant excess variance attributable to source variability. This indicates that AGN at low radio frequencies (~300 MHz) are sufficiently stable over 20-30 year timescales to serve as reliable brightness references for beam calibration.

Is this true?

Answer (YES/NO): NO